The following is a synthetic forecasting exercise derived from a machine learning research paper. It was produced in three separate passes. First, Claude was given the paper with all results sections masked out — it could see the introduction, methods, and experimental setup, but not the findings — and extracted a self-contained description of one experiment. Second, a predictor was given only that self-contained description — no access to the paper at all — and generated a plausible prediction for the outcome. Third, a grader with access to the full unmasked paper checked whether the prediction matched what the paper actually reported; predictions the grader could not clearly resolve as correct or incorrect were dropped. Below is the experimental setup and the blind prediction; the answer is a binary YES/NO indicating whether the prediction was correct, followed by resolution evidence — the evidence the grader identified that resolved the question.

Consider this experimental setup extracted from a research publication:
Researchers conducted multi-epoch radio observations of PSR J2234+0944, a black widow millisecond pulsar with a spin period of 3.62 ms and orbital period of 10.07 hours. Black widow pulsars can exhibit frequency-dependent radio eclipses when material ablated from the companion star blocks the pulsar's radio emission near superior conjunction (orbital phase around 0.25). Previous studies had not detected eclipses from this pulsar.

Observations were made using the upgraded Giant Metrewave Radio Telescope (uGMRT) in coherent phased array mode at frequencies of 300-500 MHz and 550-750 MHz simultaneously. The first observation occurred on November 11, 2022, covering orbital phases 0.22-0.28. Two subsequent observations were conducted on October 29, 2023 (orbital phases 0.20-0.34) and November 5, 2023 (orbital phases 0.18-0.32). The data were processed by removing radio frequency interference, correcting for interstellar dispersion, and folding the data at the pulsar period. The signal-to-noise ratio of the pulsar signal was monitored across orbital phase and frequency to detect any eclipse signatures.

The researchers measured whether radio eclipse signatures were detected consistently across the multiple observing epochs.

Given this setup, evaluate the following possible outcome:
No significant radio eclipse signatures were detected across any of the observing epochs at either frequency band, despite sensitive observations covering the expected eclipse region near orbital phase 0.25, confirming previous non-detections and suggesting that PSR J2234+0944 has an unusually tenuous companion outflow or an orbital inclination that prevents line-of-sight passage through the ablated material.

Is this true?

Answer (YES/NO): NO